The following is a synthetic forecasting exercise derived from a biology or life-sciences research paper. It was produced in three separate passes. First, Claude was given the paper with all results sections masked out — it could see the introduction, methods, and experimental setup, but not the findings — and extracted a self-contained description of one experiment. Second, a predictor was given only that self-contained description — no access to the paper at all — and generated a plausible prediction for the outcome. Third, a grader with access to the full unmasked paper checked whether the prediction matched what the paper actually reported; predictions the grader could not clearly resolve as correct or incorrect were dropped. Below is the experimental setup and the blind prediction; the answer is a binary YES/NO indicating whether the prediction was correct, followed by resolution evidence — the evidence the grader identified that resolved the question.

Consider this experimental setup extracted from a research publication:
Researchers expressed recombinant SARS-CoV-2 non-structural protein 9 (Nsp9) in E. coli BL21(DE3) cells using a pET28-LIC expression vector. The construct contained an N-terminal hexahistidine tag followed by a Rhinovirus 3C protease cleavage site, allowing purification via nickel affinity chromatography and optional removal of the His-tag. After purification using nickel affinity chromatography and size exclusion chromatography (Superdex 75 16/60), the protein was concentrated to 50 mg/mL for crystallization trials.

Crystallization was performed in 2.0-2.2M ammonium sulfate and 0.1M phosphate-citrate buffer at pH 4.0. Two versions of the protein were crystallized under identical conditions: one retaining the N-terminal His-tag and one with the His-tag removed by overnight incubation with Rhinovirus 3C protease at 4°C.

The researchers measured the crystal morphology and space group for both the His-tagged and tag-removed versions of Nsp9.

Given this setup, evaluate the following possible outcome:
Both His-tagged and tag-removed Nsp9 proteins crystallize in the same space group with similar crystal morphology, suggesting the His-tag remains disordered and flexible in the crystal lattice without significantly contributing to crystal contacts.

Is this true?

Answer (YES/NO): NO